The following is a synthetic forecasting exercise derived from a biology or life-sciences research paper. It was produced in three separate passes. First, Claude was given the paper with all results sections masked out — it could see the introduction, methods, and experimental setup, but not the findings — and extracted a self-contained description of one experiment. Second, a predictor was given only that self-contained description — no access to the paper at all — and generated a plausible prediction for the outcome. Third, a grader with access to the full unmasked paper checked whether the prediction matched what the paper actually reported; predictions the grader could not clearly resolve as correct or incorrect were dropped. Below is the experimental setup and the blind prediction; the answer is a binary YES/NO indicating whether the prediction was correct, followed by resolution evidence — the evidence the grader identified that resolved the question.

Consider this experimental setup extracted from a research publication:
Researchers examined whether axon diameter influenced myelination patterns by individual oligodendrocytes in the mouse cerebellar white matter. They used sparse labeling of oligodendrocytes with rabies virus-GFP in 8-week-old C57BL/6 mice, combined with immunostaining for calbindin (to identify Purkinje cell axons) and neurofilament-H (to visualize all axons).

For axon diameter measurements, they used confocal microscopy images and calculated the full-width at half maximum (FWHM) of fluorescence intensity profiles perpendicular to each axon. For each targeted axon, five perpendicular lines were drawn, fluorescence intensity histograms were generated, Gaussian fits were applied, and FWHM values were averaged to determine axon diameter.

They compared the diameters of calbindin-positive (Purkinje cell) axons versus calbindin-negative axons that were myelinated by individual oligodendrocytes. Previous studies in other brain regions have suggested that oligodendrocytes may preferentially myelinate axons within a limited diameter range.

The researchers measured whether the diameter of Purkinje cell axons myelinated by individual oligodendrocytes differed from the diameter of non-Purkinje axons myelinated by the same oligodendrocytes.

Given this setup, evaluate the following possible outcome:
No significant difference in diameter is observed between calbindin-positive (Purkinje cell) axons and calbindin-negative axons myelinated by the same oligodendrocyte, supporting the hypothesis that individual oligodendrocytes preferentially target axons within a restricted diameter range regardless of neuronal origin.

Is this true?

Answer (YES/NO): NO